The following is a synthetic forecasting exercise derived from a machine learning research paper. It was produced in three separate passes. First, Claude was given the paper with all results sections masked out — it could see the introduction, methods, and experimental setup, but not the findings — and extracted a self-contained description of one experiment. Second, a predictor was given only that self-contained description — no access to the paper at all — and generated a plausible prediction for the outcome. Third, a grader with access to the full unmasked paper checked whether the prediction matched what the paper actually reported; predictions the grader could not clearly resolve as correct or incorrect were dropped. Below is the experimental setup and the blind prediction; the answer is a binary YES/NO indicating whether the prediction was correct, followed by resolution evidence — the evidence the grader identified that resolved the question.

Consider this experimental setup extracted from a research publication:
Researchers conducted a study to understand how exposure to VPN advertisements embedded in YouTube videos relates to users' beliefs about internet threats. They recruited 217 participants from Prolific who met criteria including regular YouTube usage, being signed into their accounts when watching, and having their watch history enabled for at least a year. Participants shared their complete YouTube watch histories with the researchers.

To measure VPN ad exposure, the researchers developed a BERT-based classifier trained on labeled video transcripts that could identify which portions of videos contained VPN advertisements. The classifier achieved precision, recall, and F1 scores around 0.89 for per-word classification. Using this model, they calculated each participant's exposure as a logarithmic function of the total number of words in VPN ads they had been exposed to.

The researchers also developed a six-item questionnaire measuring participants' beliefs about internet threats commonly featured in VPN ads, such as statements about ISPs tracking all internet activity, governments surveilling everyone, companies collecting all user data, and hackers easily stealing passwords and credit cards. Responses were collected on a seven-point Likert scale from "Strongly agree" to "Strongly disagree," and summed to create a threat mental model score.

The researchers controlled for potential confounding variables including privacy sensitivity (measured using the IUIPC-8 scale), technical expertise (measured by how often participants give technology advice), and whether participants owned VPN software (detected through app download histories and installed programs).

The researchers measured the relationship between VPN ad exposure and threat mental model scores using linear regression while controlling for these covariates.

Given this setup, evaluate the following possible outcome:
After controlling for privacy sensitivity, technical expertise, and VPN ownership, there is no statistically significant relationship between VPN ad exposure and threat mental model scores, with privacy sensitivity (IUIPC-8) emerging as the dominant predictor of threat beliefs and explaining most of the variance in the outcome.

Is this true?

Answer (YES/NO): NO